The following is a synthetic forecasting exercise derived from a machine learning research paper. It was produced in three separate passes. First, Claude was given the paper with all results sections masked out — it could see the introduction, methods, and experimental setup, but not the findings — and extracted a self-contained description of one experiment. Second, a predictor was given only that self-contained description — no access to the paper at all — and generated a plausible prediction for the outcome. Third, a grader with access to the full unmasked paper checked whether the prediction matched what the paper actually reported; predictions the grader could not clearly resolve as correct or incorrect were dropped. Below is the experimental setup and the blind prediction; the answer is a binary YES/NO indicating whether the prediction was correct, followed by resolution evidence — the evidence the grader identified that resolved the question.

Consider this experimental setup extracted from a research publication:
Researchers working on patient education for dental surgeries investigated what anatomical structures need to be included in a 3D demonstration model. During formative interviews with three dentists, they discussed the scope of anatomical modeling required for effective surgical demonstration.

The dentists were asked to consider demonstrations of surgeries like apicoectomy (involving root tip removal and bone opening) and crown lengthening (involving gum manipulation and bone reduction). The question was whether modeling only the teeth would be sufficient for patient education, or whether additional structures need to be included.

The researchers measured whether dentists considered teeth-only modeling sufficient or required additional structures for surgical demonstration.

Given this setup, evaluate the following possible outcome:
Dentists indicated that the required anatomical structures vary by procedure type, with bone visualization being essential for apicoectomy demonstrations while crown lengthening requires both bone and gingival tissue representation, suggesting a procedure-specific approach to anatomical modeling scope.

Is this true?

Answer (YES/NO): NO